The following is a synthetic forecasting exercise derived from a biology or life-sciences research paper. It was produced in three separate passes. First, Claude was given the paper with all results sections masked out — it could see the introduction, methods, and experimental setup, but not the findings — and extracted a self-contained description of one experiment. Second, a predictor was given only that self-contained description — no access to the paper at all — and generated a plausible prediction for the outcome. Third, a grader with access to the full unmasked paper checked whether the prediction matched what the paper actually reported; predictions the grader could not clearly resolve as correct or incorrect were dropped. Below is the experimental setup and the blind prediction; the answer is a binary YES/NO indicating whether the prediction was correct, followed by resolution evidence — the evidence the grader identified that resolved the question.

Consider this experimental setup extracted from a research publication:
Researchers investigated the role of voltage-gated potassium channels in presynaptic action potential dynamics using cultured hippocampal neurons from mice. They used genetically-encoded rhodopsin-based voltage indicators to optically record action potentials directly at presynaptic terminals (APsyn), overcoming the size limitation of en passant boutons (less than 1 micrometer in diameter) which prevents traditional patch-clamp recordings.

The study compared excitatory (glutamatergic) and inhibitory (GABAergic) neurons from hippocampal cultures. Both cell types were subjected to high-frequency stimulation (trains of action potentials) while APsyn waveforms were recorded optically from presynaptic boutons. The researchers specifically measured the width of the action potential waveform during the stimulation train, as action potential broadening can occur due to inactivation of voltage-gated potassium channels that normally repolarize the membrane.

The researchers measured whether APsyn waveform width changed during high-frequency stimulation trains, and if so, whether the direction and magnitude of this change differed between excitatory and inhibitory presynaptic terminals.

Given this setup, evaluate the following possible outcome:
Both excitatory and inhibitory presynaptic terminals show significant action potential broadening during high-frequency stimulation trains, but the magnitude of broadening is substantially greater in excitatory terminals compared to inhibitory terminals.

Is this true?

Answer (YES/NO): NO